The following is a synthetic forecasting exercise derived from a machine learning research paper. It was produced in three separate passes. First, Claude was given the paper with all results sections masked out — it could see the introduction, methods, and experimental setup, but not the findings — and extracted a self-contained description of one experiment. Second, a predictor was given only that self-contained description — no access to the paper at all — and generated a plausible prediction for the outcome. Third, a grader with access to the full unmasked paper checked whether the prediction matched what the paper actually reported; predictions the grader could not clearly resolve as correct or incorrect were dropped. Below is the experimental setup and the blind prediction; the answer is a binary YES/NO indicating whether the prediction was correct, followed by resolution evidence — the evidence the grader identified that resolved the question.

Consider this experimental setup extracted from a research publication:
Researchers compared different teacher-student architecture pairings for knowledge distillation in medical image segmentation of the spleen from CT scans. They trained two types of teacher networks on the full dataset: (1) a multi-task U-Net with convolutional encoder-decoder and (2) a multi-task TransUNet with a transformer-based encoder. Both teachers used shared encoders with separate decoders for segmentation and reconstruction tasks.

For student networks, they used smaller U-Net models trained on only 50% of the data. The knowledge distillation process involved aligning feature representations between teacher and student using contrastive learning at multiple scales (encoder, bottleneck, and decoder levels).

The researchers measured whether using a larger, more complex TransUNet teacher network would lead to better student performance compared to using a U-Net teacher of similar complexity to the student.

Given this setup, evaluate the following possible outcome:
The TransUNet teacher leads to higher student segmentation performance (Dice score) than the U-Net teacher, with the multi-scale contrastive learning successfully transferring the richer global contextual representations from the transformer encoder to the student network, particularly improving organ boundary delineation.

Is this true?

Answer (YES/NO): NO